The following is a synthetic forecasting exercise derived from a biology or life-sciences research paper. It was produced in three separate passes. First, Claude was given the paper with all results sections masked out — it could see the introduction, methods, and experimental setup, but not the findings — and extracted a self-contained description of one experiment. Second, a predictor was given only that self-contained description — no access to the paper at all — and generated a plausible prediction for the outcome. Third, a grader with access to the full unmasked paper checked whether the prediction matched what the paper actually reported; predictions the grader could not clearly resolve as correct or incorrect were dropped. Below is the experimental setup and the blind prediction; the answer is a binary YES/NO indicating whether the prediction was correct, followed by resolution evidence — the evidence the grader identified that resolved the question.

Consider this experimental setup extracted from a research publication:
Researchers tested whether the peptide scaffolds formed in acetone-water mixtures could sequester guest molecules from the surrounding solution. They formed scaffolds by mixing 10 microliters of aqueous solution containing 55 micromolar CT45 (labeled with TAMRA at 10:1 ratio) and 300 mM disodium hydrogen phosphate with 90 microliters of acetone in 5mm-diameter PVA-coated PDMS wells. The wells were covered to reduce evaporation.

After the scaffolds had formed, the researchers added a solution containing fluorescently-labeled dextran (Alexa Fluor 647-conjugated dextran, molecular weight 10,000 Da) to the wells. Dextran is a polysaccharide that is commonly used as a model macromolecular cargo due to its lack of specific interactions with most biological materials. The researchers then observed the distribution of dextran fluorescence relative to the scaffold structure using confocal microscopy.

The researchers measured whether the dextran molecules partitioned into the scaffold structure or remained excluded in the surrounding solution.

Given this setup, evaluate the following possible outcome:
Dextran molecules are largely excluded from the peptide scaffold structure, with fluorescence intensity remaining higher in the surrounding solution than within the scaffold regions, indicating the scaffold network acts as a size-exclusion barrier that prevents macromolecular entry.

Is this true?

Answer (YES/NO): NO